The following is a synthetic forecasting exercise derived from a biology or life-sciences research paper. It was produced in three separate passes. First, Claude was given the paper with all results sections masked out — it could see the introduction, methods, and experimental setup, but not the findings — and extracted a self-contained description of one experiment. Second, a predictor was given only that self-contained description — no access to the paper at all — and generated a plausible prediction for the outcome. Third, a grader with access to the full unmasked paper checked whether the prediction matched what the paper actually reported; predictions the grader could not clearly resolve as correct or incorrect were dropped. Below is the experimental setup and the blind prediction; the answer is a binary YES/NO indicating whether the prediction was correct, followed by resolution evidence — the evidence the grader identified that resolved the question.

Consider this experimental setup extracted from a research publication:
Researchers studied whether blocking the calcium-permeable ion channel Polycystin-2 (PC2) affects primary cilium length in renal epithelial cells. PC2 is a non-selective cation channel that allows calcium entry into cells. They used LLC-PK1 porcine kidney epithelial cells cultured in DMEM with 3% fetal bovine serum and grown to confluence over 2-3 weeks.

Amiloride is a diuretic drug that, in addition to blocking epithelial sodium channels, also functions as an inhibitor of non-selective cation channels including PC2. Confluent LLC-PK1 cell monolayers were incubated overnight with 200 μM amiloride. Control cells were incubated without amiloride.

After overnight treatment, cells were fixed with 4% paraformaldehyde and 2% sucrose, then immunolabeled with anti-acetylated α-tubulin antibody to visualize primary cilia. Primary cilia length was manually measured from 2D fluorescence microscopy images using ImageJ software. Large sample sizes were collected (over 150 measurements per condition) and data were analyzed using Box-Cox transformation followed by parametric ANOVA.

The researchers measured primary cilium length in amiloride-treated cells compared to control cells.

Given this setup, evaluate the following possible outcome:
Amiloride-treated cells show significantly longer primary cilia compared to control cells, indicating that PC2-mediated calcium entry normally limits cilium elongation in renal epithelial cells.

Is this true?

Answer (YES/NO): YES